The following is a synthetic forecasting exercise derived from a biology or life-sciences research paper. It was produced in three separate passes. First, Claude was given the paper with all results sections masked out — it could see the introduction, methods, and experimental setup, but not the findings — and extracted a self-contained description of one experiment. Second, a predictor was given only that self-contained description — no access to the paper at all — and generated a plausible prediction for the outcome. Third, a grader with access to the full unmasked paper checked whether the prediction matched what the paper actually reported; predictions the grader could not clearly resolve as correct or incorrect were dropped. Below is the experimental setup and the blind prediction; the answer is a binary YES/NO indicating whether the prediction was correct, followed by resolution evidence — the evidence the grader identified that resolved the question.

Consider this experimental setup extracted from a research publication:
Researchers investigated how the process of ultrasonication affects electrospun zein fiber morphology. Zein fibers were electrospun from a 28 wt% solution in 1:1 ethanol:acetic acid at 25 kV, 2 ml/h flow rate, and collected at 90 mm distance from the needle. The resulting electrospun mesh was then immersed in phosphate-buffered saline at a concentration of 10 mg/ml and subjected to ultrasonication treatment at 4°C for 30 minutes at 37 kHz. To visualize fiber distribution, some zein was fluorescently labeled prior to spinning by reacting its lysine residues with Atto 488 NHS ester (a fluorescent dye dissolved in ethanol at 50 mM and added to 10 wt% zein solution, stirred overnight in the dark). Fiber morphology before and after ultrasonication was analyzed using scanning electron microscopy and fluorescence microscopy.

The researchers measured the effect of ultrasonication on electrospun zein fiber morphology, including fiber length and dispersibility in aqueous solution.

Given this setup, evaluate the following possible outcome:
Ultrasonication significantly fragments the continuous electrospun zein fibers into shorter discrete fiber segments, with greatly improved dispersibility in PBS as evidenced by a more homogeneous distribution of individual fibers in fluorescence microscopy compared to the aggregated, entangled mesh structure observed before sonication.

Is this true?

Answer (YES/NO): YES